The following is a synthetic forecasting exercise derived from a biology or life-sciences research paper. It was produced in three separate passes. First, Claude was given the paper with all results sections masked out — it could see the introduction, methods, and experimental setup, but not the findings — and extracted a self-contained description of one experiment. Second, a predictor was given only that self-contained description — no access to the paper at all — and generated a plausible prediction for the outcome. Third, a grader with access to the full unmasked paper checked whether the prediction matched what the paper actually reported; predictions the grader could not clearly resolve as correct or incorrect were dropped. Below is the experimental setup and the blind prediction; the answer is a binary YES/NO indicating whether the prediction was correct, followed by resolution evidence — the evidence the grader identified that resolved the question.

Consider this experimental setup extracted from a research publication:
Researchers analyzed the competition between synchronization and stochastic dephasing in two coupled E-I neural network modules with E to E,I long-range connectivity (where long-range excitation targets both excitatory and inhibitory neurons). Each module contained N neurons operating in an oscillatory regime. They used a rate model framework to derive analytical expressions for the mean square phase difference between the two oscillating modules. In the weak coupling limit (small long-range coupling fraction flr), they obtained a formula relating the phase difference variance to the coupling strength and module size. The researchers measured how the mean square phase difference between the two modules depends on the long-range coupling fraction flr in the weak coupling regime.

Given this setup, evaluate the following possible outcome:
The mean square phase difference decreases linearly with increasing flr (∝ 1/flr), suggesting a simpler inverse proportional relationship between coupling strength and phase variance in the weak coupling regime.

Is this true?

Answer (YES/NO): YES